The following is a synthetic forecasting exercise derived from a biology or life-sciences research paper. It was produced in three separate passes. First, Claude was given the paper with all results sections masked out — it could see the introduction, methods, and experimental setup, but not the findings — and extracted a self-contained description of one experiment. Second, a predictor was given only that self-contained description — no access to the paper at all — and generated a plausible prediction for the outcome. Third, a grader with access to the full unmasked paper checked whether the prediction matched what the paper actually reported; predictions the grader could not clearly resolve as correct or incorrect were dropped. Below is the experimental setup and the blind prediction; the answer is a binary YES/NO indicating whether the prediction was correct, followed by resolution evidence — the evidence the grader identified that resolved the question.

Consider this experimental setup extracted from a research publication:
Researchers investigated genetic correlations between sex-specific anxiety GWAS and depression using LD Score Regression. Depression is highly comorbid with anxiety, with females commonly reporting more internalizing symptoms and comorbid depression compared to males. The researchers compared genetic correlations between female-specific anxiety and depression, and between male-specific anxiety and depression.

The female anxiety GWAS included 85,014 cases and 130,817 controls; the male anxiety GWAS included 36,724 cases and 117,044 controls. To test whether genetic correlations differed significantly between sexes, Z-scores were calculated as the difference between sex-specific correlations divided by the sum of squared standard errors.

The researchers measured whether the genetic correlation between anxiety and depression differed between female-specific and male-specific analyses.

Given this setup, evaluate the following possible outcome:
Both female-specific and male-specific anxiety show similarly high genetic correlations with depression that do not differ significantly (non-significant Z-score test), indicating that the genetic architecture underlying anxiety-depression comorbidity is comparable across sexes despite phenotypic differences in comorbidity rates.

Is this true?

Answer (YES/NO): YES